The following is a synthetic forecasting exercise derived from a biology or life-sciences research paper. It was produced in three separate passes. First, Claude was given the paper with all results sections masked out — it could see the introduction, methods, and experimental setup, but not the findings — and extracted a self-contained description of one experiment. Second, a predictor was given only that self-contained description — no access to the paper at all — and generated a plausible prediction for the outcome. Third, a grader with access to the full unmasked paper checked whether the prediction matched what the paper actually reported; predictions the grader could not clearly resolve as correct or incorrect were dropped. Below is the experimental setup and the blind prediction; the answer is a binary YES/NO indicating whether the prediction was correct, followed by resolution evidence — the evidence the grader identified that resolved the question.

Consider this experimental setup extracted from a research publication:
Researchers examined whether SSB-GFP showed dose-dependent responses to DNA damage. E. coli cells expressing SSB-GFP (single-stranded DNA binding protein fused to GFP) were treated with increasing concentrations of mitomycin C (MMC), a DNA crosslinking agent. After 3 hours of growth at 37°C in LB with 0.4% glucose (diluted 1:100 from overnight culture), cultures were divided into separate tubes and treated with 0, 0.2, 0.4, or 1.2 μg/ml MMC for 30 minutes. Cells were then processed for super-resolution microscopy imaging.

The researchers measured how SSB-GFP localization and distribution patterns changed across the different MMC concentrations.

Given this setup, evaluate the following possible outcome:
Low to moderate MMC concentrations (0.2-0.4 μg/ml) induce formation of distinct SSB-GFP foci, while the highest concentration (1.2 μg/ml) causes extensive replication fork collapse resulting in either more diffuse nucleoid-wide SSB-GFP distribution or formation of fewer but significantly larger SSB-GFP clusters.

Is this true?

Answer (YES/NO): NO